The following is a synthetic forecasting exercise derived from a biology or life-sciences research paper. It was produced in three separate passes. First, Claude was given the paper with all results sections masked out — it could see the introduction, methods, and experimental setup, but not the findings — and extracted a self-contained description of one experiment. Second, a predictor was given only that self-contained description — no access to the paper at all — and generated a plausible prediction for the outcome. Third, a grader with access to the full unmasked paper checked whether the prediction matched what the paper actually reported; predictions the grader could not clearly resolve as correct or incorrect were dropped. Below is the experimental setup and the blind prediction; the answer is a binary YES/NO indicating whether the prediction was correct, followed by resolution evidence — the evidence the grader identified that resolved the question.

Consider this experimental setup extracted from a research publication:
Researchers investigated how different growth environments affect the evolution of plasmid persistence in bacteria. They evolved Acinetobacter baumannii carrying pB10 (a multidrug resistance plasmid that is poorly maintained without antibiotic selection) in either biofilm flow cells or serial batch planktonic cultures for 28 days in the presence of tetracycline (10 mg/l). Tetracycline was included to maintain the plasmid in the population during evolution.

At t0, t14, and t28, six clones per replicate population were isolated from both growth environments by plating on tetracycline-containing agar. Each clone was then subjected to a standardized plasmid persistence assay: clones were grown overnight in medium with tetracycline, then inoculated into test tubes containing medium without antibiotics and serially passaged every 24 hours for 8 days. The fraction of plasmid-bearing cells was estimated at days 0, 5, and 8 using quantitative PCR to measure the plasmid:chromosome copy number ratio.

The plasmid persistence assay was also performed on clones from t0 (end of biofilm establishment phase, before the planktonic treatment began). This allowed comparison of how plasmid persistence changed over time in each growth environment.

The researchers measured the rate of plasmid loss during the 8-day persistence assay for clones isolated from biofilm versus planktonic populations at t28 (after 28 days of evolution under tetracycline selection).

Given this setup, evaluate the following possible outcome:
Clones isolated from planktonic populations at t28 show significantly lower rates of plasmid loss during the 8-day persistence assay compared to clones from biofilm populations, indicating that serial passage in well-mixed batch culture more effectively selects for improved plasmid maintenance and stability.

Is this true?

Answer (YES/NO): YES